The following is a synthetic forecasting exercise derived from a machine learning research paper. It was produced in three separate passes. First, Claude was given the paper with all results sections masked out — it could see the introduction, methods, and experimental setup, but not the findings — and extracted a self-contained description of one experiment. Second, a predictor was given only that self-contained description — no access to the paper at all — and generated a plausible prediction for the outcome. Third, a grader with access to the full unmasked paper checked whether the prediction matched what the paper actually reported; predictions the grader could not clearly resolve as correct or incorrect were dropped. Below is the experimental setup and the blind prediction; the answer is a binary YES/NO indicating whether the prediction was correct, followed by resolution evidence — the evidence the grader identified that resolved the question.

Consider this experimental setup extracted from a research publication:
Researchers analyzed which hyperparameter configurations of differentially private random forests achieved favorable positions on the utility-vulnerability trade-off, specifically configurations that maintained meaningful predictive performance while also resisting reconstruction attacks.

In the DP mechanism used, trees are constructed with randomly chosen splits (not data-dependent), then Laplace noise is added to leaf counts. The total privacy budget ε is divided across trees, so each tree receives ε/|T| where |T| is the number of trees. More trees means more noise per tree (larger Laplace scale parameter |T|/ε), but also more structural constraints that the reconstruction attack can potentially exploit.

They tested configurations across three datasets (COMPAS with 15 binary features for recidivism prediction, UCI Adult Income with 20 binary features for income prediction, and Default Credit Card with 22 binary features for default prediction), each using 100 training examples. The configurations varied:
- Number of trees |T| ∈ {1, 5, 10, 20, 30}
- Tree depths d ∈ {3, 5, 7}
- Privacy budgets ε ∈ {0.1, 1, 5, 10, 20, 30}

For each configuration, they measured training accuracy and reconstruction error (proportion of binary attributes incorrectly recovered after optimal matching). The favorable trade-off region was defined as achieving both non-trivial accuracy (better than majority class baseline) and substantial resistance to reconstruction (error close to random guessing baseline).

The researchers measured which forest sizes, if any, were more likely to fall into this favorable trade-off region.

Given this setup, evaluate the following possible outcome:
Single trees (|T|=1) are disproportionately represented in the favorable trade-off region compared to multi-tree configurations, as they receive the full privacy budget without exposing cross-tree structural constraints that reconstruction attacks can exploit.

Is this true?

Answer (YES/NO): NO